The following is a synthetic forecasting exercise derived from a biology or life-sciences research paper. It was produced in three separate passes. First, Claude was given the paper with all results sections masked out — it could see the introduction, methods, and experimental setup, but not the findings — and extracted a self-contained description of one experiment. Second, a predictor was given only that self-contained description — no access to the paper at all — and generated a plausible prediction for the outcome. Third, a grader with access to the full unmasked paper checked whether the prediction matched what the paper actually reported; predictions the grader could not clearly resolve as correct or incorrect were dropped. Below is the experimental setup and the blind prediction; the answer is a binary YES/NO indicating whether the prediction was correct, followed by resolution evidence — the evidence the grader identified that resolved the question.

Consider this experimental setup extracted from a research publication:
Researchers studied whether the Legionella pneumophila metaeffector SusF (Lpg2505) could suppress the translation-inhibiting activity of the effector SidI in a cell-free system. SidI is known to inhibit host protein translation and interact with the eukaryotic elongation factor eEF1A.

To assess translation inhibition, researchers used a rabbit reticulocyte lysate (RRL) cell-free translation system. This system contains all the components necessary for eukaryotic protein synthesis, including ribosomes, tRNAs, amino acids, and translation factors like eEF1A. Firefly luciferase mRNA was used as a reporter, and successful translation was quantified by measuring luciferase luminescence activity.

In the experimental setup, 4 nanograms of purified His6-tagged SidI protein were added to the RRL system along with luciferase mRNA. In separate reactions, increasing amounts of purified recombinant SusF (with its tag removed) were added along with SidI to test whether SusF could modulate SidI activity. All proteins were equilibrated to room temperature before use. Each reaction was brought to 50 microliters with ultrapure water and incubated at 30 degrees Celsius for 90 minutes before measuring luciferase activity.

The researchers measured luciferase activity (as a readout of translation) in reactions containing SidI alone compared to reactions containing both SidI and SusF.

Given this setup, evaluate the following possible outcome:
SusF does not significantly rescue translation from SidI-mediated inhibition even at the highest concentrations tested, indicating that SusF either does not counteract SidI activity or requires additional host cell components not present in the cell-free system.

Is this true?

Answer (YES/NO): NO